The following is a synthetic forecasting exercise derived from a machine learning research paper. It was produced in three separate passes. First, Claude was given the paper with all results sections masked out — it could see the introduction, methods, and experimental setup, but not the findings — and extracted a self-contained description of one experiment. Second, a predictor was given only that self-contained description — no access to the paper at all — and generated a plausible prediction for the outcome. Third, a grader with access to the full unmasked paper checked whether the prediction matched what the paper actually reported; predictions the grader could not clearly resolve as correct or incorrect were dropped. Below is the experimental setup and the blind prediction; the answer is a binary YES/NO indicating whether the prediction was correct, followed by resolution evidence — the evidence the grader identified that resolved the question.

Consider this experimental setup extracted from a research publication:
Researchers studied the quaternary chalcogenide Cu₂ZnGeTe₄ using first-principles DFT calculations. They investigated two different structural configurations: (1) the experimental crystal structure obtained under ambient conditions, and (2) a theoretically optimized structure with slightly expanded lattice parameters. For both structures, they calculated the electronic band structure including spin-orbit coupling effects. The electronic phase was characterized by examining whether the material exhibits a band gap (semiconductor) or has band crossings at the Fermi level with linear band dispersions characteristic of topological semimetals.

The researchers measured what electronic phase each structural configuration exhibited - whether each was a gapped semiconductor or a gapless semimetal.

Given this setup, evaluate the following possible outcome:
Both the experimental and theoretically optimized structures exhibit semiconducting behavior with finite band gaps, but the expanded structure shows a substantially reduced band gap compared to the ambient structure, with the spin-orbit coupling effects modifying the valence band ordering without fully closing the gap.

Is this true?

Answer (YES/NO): NO